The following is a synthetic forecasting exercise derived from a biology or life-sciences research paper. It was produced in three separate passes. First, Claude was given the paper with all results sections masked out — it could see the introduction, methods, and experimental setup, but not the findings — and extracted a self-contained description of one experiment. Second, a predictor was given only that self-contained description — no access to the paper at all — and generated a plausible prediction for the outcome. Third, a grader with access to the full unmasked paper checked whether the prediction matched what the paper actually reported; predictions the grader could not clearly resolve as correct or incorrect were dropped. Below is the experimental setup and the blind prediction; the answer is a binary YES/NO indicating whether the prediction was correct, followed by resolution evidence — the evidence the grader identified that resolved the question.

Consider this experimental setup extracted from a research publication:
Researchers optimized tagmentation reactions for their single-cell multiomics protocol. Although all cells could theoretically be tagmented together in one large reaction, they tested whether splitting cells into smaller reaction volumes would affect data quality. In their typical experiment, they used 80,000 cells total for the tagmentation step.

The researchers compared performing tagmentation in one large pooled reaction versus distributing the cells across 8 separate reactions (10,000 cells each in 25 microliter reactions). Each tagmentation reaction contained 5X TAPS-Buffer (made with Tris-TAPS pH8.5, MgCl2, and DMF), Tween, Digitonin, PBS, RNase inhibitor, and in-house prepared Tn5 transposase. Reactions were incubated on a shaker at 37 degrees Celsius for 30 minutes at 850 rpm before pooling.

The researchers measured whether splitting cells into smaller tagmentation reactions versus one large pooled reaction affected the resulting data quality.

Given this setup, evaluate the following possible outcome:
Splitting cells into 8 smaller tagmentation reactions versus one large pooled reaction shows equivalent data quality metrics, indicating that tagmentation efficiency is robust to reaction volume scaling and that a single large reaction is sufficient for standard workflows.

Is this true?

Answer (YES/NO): NO